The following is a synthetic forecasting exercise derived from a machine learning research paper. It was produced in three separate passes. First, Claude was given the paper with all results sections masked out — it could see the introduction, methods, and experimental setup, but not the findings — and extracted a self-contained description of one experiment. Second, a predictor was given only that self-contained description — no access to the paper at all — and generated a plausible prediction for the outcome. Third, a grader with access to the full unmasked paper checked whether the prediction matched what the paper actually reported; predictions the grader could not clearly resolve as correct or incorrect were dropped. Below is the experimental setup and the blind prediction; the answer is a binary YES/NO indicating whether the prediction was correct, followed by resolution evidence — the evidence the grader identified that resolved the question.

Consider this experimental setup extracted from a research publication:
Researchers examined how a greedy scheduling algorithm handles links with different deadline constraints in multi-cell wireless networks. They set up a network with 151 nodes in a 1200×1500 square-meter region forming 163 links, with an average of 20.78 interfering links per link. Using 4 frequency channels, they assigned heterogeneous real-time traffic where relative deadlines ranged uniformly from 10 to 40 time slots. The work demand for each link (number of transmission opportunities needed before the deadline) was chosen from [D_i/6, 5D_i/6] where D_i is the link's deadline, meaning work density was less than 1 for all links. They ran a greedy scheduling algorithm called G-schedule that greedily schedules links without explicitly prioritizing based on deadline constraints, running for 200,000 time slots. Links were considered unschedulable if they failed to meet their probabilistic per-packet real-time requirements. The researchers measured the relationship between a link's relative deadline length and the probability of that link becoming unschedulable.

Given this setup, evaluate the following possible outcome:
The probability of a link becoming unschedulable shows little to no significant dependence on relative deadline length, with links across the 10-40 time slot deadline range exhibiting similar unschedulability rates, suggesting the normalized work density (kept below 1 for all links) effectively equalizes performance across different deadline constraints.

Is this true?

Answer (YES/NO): NO